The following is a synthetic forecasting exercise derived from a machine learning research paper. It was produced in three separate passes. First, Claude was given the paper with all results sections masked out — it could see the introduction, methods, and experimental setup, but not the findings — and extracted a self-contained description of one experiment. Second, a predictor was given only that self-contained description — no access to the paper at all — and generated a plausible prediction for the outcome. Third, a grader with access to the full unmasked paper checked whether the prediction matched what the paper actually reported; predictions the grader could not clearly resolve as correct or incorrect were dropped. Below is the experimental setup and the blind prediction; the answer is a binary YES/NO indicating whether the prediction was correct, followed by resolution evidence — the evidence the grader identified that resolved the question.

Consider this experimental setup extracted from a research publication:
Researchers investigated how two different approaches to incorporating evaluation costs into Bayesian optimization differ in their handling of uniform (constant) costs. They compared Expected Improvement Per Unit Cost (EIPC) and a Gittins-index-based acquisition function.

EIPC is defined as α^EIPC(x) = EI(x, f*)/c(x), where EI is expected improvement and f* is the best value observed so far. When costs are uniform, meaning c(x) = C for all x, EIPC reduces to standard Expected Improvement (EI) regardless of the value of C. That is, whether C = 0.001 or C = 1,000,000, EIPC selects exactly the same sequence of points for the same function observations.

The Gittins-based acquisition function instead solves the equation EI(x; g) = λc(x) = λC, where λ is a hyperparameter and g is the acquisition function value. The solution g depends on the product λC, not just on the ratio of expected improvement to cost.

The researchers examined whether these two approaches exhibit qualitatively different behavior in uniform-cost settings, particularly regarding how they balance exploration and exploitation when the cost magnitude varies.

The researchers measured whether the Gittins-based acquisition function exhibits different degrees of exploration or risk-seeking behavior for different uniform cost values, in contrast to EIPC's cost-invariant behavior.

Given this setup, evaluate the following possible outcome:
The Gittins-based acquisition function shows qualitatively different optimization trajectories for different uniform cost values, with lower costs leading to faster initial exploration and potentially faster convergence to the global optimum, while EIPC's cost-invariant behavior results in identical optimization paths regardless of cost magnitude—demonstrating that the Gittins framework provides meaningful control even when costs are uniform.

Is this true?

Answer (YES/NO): NO